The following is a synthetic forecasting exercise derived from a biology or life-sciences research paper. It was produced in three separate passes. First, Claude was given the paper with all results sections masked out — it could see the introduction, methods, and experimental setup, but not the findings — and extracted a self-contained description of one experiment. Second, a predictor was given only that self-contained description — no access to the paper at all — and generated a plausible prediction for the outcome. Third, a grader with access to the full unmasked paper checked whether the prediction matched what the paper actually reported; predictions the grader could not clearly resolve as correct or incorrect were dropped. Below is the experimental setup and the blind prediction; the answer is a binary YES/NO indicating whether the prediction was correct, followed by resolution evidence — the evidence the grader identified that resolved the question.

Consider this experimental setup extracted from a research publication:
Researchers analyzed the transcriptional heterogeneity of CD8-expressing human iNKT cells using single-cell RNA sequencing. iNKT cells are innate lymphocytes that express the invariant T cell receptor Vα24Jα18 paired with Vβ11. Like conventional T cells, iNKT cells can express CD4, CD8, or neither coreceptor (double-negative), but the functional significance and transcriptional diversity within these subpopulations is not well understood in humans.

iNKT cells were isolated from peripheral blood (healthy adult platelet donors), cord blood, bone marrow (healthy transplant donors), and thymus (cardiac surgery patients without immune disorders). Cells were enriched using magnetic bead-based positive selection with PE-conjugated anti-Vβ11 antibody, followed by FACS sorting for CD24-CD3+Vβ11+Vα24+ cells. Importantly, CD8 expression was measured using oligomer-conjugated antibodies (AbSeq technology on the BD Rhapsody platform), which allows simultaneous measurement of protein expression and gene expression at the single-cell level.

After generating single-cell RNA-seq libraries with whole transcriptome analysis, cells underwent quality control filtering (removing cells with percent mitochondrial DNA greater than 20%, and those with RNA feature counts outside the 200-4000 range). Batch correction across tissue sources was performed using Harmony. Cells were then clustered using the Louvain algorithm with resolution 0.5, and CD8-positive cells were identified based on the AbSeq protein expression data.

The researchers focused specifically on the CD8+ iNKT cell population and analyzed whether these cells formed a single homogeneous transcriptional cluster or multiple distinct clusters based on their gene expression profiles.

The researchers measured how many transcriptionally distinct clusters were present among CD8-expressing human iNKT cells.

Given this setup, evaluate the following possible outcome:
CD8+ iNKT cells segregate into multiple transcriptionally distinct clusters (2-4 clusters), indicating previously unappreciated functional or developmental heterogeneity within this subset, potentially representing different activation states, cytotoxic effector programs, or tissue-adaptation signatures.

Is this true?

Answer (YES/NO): YES